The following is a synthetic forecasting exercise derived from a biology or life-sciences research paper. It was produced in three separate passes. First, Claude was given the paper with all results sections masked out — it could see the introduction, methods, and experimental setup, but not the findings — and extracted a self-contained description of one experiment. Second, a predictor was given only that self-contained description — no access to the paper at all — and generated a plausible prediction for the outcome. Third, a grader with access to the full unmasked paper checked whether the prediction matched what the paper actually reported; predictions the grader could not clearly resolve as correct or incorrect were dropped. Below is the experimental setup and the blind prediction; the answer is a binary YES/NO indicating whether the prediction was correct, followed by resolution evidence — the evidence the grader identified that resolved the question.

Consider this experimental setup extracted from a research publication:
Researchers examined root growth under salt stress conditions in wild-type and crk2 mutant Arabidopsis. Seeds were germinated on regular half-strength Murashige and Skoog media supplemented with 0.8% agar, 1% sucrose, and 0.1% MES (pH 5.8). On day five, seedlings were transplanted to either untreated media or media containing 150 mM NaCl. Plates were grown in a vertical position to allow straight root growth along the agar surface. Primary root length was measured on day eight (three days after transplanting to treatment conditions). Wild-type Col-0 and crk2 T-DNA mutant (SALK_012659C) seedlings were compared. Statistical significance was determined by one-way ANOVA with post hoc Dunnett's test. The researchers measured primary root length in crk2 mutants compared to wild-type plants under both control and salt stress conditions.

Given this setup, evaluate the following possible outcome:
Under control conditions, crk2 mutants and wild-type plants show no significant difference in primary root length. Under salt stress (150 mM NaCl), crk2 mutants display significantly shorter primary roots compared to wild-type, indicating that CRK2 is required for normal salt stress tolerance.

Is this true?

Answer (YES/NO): NO